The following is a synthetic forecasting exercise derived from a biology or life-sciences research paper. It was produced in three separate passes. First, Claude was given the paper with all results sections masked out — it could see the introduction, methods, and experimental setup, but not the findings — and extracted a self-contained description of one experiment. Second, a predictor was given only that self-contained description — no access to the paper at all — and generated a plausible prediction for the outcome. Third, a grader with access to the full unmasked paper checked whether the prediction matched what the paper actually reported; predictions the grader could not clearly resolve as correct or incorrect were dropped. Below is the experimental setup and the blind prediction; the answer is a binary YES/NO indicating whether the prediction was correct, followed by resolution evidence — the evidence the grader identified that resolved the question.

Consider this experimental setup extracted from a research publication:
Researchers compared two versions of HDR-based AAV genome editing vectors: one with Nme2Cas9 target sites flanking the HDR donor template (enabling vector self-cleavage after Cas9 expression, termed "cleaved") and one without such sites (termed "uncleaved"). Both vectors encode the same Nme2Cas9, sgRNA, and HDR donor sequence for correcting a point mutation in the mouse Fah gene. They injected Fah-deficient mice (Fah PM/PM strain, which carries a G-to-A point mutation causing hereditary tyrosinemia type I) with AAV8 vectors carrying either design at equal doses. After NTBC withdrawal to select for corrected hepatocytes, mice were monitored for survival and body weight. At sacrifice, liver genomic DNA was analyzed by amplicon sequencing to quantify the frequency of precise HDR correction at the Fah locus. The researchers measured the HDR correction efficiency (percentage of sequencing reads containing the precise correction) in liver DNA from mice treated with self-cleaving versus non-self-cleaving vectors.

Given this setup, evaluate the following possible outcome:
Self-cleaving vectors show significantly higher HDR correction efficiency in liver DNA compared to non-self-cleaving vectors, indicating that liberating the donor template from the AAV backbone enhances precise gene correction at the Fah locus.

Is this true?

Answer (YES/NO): NO